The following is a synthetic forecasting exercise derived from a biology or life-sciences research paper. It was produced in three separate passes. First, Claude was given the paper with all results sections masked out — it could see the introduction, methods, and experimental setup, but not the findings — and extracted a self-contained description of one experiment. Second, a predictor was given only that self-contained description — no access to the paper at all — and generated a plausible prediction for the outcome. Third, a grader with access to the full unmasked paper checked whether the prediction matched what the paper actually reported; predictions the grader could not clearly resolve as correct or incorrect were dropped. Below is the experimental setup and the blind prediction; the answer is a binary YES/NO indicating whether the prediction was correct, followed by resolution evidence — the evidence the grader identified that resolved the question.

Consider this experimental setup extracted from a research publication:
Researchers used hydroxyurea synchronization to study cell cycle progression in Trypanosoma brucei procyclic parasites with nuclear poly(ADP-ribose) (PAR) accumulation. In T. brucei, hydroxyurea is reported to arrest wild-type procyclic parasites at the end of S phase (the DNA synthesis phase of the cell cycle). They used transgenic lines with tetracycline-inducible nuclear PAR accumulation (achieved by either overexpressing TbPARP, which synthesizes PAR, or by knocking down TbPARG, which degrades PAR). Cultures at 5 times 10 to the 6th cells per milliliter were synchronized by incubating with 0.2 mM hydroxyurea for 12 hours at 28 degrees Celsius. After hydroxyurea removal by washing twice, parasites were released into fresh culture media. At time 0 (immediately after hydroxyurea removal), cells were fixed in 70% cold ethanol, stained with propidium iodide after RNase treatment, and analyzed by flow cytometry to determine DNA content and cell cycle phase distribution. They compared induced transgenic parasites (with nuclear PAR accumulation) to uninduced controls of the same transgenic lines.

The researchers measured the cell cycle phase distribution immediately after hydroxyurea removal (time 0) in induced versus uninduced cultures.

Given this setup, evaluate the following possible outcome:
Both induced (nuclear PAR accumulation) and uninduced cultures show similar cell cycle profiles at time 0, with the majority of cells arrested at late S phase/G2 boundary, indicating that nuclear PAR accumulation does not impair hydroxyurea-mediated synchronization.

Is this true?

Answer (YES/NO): NO